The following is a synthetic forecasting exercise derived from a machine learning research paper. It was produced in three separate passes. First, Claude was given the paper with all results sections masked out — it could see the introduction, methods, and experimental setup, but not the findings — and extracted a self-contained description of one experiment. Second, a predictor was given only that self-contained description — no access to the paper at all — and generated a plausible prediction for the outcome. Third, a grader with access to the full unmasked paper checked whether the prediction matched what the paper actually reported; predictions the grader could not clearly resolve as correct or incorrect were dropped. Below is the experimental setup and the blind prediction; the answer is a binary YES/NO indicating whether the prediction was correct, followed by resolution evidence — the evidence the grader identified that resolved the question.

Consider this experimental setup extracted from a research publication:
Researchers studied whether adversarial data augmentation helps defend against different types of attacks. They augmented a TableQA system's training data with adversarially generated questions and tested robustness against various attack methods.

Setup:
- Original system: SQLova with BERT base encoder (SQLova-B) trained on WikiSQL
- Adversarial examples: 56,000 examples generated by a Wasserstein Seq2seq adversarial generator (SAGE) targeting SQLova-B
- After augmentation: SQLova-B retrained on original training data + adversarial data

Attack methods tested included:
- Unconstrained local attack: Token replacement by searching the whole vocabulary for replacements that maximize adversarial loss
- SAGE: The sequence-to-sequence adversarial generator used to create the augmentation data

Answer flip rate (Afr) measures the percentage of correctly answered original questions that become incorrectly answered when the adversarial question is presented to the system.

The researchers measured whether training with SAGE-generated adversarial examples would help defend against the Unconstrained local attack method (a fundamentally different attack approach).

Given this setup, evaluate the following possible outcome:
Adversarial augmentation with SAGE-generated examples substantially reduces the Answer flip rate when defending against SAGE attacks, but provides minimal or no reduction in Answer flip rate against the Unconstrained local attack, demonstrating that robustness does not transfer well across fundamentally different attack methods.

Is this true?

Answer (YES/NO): YES